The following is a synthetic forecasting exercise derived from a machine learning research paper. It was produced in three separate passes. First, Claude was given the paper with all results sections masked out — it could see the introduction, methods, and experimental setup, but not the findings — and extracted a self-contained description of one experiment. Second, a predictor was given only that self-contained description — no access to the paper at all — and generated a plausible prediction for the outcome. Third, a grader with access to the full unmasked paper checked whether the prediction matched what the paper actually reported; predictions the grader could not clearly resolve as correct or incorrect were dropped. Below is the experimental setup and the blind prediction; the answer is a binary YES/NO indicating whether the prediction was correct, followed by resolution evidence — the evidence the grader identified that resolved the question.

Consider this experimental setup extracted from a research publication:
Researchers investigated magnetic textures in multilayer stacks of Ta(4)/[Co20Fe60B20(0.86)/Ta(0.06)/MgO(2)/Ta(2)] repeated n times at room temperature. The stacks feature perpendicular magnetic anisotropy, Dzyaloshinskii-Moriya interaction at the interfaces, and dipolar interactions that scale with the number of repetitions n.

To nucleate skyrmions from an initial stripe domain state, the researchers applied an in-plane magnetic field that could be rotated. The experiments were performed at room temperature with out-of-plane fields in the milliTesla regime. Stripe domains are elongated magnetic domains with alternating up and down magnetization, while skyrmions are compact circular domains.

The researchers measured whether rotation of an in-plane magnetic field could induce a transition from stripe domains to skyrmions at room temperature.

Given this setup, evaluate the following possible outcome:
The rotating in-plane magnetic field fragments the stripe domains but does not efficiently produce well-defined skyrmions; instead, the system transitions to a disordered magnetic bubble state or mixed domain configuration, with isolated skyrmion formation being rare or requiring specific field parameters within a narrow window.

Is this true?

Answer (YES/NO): NO